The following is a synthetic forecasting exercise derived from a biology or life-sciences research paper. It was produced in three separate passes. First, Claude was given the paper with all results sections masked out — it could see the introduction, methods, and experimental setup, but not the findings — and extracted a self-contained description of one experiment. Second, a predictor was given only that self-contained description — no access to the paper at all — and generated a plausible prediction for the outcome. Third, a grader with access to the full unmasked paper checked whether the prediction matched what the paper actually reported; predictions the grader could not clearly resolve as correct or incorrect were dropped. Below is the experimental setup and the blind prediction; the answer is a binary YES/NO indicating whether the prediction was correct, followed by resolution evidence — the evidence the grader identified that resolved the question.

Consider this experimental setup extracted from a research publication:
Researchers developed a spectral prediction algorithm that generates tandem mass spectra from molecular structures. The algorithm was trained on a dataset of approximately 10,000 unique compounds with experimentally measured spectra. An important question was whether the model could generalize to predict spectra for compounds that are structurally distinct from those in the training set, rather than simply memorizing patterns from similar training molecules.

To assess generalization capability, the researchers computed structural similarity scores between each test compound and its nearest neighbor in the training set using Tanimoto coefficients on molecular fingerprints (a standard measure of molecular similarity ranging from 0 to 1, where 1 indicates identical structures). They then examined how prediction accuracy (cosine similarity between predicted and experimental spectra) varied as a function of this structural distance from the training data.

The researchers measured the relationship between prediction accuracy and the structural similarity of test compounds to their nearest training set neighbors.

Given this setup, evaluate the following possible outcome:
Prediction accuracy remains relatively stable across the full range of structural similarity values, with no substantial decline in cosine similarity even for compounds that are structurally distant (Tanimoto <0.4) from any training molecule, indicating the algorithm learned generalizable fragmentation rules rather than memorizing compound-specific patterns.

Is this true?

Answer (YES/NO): NO